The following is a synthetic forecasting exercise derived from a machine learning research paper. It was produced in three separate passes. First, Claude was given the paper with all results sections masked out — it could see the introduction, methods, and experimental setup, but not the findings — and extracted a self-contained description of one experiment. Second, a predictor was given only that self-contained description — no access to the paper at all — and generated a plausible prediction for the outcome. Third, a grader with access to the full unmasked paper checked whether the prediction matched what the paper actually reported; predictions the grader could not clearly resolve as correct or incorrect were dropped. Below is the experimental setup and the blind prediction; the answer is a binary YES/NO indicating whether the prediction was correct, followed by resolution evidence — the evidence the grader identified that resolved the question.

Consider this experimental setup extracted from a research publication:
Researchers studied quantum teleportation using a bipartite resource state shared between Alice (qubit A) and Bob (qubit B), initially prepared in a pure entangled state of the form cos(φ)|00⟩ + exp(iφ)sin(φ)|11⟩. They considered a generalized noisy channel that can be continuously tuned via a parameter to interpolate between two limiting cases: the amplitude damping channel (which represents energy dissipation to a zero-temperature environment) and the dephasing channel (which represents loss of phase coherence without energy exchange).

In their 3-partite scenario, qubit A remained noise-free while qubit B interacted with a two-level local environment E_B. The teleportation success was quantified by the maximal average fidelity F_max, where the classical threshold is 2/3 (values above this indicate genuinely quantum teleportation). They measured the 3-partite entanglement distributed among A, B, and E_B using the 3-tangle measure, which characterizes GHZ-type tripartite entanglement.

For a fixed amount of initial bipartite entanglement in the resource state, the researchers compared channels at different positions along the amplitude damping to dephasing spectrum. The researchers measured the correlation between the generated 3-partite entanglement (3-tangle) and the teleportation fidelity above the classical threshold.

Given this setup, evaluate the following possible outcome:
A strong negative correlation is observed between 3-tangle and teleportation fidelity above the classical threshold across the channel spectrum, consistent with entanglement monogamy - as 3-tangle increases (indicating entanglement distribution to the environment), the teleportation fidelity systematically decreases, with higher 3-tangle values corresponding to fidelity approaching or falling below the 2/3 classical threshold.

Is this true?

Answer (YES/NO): NO